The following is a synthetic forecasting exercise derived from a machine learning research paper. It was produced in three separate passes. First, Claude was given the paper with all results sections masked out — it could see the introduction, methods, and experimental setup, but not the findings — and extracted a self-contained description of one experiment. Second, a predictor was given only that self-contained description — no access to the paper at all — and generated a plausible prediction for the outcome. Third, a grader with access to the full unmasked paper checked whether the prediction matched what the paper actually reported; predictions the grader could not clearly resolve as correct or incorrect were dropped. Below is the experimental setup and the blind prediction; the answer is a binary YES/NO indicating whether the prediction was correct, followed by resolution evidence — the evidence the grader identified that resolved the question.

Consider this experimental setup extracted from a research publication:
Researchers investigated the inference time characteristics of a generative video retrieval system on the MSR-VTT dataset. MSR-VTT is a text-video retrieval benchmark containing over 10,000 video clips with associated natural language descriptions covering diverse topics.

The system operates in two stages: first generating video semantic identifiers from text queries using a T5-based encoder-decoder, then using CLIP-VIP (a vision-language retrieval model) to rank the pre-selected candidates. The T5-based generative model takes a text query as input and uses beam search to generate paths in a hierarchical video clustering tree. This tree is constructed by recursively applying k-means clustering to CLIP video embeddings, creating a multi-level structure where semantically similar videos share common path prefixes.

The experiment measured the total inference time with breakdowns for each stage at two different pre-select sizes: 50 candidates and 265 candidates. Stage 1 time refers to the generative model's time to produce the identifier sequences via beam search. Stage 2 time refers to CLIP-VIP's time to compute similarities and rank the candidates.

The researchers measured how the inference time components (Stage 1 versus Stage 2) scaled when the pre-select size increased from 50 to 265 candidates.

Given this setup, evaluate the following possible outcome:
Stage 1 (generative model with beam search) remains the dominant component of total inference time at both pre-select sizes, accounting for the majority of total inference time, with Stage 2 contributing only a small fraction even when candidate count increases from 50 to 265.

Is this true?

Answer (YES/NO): NO